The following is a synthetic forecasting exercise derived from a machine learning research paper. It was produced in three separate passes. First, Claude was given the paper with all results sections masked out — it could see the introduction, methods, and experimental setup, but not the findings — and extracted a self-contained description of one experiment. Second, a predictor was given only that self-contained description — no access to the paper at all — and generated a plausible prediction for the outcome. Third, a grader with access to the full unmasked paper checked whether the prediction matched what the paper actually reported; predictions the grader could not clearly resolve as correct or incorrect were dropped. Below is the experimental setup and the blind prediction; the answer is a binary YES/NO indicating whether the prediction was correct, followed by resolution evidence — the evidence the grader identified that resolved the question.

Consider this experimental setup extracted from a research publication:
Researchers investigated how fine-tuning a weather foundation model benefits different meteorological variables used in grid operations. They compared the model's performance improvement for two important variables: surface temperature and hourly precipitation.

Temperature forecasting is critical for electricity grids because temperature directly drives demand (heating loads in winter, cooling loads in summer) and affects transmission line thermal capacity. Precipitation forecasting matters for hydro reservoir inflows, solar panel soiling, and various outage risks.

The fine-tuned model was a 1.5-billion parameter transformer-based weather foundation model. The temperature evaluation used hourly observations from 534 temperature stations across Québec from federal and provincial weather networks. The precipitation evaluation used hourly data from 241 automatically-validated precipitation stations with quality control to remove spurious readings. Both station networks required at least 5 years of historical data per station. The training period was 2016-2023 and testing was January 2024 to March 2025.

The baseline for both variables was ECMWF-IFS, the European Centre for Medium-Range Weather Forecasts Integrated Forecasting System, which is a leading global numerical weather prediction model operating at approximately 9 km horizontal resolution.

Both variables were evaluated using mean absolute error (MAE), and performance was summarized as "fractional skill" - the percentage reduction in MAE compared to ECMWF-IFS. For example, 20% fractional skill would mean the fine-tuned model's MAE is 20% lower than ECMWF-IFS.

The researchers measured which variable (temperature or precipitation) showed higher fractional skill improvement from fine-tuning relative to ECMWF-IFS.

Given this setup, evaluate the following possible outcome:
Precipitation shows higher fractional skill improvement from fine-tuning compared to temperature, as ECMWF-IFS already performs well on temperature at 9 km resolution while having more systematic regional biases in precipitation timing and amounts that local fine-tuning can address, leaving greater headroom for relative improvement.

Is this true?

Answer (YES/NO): YES